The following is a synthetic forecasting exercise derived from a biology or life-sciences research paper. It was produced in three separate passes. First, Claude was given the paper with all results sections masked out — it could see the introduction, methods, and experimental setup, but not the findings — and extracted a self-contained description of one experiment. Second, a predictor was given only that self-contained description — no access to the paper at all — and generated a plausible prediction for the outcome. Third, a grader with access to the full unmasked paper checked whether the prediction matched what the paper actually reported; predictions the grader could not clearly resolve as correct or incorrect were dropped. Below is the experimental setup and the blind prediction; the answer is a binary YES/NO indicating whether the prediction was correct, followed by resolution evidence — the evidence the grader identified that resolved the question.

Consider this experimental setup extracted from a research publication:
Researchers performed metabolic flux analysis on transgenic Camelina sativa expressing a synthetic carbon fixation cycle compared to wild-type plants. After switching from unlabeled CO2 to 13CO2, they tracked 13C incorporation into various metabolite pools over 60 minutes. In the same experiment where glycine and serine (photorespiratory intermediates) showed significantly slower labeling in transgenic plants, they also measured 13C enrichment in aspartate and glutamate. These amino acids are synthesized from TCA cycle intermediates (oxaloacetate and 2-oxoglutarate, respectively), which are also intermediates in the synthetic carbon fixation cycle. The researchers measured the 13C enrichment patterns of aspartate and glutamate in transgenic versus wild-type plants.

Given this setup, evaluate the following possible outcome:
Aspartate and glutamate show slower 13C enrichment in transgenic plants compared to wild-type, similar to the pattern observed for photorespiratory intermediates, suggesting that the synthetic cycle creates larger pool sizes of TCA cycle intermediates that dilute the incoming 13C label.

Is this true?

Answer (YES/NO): NO